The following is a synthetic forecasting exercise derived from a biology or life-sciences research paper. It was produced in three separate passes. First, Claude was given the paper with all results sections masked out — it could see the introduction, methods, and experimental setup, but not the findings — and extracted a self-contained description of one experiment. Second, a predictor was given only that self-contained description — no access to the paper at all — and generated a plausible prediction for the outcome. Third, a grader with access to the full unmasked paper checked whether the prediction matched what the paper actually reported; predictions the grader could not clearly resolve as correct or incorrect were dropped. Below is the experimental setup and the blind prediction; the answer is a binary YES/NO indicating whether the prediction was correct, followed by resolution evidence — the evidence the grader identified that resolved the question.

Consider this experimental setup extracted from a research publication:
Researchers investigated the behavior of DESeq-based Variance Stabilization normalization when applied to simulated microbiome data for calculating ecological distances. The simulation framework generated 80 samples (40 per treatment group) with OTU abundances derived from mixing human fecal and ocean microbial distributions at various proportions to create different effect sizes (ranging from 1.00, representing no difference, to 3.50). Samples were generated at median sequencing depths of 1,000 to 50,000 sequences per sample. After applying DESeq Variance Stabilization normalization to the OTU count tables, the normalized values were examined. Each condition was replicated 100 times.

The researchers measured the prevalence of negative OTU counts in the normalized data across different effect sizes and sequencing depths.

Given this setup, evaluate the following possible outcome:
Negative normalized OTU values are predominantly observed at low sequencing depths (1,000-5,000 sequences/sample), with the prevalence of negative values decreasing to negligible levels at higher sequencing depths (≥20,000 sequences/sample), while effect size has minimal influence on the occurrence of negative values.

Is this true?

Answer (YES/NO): NO